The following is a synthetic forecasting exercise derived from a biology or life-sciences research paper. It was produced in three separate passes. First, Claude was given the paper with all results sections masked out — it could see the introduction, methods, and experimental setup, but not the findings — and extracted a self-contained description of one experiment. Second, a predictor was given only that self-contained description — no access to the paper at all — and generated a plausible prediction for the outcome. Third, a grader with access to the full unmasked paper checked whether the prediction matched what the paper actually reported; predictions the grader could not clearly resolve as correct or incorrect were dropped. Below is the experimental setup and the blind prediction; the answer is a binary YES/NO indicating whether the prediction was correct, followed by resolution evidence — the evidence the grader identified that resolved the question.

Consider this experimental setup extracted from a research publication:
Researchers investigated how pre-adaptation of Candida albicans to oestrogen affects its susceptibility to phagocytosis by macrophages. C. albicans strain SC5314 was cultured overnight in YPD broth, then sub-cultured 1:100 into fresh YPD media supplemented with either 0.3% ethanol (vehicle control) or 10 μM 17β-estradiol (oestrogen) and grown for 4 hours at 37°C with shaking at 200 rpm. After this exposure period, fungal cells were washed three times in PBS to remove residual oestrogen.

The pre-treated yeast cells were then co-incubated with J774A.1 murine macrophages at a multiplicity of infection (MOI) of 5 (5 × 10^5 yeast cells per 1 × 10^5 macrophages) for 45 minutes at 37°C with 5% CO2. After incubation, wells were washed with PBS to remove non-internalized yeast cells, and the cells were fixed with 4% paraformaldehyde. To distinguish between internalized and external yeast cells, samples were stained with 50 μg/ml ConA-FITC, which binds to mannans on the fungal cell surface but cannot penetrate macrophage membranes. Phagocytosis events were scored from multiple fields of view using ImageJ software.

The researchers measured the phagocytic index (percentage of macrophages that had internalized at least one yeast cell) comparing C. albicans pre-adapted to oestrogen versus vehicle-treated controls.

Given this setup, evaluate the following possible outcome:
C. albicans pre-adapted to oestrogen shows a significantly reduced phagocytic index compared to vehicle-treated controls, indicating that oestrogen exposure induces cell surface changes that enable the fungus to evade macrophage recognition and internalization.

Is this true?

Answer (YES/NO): YES